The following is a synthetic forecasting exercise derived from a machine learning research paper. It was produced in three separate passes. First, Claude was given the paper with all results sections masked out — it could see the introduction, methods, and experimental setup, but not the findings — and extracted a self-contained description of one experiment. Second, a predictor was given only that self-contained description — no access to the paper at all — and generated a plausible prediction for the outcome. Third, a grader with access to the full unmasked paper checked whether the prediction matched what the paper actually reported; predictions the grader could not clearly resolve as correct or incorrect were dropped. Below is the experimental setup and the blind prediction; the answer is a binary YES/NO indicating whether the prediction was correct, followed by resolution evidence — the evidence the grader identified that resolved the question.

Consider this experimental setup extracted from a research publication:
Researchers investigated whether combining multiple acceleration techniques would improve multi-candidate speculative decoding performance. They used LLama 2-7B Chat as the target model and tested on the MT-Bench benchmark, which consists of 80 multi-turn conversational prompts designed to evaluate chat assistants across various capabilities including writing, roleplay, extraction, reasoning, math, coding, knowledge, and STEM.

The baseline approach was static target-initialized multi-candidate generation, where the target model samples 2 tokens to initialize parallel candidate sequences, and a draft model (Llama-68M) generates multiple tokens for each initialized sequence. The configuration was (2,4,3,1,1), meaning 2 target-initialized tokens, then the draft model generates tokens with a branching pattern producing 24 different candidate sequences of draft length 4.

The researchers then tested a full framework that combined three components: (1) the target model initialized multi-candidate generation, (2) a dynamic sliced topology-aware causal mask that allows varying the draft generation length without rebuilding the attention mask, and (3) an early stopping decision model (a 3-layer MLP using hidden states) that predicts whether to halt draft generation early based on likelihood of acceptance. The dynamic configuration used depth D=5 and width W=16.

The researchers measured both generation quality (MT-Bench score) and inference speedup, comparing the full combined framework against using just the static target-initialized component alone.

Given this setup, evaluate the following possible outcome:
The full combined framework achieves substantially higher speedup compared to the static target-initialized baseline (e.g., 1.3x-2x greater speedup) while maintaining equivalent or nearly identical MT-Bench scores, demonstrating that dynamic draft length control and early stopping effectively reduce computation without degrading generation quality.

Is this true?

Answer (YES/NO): NO